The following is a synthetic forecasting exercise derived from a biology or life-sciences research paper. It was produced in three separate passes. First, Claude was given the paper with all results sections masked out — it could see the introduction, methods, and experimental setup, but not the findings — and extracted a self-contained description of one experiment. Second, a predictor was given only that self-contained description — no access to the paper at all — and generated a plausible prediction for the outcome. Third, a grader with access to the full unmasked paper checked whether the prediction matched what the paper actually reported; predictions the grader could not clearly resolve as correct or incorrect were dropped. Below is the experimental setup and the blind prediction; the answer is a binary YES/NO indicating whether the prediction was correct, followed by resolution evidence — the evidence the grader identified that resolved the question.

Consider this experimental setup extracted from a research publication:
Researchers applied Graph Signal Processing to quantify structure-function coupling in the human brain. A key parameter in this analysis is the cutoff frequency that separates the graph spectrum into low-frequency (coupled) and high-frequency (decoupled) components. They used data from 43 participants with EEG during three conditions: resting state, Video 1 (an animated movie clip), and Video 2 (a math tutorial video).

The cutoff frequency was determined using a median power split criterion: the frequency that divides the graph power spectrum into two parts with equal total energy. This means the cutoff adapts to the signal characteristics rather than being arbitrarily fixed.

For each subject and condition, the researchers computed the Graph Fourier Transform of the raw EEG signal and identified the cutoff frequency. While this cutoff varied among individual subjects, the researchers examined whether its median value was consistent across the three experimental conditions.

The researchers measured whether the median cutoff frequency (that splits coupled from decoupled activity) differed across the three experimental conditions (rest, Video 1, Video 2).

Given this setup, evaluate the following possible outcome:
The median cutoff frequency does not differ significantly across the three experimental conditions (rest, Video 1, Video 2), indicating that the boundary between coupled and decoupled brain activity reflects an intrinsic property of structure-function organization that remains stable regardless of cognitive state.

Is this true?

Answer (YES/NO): YES